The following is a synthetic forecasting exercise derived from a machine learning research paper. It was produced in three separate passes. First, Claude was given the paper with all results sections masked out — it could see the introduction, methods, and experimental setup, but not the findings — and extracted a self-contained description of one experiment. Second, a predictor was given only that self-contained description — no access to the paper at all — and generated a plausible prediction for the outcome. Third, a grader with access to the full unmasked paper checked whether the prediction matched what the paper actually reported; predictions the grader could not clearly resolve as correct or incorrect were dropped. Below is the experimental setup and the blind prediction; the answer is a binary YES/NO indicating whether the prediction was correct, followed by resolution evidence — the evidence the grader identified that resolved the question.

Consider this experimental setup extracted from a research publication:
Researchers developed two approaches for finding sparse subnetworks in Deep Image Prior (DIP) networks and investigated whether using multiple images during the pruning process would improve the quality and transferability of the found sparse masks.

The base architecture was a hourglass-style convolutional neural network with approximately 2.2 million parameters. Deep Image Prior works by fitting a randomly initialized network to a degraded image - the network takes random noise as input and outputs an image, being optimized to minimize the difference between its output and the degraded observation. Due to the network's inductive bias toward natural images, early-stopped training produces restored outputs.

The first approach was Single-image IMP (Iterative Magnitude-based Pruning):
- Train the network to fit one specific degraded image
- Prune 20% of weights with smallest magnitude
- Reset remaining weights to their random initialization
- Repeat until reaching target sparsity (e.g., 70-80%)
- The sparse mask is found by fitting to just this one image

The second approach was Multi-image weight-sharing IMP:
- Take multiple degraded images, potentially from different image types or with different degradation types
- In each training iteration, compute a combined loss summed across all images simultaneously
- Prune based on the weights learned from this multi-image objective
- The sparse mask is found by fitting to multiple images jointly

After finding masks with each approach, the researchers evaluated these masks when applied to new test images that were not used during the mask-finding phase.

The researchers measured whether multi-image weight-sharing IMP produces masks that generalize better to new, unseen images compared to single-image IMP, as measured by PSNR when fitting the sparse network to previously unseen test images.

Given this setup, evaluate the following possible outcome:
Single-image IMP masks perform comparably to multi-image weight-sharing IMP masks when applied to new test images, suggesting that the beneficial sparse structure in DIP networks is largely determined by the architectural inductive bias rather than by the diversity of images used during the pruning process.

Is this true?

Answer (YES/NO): NO